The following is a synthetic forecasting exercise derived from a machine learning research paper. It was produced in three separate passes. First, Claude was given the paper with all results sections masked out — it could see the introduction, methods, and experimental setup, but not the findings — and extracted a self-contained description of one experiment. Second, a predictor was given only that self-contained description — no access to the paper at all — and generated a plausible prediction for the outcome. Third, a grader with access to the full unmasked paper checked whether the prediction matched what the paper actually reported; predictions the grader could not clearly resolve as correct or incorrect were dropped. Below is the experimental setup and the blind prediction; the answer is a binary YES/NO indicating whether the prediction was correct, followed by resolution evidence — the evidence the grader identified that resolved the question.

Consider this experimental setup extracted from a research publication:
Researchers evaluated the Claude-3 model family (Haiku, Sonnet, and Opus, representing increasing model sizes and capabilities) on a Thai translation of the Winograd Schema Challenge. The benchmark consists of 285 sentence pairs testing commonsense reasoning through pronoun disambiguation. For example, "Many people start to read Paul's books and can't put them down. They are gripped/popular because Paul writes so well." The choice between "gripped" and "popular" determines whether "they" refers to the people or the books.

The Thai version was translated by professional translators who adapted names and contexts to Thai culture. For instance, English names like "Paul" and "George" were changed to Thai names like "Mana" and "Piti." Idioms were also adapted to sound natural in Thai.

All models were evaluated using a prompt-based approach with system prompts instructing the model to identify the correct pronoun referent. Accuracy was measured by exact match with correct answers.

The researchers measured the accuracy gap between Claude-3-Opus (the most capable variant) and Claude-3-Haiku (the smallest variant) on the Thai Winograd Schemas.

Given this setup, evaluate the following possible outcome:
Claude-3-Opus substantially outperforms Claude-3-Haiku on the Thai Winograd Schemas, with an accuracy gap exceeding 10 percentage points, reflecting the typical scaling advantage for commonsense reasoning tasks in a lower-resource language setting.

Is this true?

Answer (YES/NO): YES